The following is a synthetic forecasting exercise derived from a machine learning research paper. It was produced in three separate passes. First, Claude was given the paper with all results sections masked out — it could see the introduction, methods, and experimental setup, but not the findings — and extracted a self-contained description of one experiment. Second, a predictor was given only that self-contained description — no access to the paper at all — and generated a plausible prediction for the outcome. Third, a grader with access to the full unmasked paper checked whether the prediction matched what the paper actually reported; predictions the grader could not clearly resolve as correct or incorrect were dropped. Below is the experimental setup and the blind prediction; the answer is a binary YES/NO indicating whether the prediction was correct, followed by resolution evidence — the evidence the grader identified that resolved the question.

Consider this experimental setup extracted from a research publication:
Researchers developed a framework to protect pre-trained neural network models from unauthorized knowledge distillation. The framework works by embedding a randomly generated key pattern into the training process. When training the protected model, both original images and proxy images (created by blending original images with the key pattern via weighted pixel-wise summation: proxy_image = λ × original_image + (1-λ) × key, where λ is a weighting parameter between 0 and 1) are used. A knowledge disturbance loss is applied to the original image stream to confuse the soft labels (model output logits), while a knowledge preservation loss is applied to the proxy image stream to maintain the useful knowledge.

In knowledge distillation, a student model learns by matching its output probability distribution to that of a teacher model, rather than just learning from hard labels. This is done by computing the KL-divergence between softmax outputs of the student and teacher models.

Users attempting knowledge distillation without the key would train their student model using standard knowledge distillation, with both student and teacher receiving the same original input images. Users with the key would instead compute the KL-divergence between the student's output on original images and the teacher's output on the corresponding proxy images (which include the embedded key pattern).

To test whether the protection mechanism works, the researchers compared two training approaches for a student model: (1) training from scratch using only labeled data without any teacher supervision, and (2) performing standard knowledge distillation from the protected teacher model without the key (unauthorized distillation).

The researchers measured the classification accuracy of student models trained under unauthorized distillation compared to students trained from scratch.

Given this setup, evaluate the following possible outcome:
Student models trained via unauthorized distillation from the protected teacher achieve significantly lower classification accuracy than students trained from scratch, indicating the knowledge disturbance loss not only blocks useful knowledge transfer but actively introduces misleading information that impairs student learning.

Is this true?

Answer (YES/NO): YES